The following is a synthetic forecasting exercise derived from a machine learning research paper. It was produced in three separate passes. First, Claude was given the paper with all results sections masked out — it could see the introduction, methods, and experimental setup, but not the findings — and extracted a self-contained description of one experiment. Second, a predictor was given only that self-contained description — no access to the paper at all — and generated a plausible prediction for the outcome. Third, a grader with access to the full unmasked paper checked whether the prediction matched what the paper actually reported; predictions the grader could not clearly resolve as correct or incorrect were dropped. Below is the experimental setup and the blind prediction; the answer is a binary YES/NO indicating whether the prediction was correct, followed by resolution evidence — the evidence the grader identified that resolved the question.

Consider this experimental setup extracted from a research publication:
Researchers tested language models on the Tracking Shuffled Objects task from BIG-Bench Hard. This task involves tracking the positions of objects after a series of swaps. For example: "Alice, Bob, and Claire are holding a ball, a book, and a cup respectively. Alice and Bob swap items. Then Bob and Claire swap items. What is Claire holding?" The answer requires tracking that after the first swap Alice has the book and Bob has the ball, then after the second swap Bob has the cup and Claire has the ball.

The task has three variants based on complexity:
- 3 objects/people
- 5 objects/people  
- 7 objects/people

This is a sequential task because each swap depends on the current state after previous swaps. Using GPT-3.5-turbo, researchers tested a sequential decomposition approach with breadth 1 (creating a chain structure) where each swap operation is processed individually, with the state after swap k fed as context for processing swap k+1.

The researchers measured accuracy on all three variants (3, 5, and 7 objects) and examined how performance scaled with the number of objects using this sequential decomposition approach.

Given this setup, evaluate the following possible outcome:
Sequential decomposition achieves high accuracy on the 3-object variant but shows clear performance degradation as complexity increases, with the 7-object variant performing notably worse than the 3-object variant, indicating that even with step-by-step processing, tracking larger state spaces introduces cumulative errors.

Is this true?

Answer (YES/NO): NO